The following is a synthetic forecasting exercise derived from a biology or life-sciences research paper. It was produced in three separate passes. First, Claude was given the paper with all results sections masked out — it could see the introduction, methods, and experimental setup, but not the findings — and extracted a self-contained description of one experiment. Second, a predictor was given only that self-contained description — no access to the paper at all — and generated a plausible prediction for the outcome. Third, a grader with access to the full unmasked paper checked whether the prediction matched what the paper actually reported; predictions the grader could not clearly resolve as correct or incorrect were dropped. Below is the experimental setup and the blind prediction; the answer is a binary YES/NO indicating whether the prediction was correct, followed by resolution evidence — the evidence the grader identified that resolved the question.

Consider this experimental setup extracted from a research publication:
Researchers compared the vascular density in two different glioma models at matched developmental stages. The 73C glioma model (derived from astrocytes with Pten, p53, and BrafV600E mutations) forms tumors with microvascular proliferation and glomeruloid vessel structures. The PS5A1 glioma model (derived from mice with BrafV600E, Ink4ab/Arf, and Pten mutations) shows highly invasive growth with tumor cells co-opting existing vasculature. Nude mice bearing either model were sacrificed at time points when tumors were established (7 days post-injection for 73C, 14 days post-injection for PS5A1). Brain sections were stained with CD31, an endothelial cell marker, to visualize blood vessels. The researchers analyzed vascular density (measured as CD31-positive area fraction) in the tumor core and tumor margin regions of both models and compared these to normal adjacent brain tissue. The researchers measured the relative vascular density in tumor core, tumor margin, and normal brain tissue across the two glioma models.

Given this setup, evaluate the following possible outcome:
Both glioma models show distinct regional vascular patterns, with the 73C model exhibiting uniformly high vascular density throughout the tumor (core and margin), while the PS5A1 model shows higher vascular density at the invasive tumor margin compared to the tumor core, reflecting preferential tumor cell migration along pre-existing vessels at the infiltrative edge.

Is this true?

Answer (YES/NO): NO